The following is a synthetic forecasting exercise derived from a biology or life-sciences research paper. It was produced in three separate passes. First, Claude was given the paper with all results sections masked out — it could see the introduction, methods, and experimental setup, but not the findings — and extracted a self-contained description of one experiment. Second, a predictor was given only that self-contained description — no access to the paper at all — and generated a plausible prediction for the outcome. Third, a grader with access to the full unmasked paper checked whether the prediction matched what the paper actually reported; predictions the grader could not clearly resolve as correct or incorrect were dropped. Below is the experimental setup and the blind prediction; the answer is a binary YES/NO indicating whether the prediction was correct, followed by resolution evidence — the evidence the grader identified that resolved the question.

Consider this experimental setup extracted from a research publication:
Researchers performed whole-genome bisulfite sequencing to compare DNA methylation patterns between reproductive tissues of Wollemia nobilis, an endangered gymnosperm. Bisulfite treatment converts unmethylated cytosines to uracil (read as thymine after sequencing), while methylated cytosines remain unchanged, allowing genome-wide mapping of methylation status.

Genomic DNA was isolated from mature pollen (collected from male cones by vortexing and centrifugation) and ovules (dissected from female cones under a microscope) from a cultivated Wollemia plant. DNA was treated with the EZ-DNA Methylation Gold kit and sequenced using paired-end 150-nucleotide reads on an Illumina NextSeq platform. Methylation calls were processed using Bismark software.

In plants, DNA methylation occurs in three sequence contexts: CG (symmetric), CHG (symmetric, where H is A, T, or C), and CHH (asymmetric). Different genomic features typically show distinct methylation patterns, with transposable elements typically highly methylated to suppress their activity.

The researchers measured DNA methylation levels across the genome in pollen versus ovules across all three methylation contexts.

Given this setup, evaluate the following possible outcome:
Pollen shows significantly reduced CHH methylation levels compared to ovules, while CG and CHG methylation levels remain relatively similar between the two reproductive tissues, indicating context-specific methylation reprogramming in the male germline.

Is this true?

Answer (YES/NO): NO